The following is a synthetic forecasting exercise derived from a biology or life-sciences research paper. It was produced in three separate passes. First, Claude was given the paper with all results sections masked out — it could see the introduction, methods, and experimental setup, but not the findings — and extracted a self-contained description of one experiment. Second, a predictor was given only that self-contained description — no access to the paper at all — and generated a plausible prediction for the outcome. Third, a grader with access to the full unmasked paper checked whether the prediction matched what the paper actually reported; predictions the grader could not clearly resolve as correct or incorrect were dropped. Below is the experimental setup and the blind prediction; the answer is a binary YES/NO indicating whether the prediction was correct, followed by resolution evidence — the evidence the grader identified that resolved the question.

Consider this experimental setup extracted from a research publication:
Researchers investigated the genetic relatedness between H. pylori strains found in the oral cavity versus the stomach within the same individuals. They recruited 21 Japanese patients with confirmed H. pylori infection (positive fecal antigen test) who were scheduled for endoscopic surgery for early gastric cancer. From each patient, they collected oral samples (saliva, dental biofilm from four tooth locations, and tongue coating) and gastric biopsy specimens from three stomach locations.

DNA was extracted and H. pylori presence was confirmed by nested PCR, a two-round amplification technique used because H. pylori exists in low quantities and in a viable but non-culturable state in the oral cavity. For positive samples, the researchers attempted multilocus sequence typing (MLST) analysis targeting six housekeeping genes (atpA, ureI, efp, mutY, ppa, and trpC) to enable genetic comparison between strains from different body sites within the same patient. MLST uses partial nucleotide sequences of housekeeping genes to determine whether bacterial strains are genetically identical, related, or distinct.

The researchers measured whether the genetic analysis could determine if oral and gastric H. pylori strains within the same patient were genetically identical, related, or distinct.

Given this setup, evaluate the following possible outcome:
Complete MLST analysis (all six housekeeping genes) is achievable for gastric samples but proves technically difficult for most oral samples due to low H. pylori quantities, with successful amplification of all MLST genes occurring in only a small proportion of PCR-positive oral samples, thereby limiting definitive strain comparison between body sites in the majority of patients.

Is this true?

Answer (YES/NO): YES